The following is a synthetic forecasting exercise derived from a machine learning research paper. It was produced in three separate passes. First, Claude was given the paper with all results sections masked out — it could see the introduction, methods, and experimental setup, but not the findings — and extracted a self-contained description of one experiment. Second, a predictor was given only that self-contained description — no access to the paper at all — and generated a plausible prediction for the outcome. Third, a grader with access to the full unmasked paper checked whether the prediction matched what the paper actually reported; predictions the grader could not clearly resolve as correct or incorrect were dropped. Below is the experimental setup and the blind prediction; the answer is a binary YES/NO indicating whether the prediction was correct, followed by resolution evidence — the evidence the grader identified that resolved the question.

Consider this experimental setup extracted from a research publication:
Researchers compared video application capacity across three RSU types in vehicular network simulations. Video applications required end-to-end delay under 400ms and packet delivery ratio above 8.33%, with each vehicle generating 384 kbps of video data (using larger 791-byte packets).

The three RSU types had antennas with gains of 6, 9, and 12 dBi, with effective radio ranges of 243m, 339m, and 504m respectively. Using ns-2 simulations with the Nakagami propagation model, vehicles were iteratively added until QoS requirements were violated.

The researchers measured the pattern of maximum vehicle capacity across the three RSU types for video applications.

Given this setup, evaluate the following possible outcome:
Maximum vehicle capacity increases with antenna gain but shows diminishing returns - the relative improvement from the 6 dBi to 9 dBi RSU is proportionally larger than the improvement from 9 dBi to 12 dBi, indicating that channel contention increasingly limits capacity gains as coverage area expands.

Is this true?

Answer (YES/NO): YES